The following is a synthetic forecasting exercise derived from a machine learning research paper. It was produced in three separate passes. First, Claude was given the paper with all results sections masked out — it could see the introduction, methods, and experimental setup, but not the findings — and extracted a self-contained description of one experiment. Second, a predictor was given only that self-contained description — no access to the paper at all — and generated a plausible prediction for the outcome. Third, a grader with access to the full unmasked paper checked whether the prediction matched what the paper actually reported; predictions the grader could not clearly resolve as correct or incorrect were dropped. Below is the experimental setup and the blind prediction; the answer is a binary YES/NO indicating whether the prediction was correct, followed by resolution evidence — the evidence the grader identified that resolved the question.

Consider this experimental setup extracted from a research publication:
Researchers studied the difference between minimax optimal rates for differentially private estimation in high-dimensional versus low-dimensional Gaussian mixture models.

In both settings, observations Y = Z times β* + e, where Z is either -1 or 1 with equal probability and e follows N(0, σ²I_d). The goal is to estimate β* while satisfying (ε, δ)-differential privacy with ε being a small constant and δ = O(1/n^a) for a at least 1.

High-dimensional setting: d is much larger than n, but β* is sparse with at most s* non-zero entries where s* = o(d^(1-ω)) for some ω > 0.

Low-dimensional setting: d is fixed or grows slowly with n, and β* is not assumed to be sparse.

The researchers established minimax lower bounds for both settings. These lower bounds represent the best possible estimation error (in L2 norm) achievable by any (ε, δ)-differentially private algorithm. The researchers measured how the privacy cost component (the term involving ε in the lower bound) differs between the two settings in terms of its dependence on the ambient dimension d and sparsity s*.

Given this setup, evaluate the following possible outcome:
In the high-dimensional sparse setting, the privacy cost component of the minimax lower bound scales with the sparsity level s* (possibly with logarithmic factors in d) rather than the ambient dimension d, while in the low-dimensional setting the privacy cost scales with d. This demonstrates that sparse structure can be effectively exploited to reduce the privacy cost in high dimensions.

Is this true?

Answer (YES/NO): YES